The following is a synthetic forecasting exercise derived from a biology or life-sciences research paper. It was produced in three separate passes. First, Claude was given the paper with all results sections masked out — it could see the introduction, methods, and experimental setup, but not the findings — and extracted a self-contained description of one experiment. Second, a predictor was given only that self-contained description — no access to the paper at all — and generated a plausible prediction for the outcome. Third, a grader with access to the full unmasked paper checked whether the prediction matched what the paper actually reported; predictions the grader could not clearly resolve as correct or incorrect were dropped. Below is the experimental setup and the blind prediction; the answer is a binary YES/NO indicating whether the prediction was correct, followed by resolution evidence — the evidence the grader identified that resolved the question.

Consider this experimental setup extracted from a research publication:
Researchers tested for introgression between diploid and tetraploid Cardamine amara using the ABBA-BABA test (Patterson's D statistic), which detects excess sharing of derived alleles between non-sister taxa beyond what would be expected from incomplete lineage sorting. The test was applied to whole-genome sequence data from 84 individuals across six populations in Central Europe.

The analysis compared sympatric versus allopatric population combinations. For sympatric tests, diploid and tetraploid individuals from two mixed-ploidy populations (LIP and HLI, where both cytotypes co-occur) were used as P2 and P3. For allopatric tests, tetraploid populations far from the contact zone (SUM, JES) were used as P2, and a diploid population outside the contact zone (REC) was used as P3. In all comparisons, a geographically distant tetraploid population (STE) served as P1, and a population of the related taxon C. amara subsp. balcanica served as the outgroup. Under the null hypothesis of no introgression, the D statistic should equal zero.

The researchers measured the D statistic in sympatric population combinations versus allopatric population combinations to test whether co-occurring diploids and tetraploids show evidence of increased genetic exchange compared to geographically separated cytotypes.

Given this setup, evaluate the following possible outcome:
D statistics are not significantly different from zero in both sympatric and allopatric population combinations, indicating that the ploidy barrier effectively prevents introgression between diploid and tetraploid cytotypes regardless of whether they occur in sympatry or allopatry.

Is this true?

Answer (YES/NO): NO